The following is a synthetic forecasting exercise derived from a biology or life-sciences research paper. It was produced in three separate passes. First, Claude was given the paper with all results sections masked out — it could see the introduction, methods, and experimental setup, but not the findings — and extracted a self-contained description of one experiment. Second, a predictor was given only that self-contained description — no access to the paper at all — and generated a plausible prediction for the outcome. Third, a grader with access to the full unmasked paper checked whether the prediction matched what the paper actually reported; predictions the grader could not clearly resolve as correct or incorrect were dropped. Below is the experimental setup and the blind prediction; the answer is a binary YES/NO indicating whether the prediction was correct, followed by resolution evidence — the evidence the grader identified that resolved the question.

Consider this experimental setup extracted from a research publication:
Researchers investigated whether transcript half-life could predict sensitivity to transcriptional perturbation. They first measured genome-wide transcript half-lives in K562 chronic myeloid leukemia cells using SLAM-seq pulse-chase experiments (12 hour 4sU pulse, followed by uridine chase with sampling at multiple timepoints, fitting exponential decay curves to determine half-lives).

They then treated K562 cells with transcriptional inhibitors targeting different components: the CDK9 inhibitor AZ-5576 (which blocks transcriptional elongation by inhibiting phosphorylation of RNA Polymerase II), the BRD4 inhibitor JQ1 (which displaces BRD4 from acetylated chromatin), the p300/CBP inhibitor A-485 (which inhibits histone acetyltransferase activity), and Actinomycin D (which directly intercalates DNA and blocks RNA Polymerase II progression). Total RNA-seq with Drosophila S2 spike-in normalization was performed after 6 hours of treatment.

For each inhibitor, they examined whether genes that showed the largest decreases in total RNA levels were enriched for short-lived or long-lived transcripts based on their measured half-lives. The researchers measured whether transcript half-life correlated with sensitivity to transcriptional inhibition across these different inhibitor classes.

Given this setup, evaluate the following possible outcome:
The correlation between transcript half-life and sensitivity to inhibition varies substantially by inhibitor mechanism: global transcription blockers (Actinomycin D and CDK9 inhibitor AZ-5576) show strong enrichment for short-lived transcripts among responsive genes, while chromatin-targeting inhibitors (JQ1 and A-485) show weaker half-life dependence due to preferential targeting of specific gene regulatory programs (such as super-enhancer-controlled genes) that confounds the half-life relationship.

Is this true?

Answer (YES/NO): NO